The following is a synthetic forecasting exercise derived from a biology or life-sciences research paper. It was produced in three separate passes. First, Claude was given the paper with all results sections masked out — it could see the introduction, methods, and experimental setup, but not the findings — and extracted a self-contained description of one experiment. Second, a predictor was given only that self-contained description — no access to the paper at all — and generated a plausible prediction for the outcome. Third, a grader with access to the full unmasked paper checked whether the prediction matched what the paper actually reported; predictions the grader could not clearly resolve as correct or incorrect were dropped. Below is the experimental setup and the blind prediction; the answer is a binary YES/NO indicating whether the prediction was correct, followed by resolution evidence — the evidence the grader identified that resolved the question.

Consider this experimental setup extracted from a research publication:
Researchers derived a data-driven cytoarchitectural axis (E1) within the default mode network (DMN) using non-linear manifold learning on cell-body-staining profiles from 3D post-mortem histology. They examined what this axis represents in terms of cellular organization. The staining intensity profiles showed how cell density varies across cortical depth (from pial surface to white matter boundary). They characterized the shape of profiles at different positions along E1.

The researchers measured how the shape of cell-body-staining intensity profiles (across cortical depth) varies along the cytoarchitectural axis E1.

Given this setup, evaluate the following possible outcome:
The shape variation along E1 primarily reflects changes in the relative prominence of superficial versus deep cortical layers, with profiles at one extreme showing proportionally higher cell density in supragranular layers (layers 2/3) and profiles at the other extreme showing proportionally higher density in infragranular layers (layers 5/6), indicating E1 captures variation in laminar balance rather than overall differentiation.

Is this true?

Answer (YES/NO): NO